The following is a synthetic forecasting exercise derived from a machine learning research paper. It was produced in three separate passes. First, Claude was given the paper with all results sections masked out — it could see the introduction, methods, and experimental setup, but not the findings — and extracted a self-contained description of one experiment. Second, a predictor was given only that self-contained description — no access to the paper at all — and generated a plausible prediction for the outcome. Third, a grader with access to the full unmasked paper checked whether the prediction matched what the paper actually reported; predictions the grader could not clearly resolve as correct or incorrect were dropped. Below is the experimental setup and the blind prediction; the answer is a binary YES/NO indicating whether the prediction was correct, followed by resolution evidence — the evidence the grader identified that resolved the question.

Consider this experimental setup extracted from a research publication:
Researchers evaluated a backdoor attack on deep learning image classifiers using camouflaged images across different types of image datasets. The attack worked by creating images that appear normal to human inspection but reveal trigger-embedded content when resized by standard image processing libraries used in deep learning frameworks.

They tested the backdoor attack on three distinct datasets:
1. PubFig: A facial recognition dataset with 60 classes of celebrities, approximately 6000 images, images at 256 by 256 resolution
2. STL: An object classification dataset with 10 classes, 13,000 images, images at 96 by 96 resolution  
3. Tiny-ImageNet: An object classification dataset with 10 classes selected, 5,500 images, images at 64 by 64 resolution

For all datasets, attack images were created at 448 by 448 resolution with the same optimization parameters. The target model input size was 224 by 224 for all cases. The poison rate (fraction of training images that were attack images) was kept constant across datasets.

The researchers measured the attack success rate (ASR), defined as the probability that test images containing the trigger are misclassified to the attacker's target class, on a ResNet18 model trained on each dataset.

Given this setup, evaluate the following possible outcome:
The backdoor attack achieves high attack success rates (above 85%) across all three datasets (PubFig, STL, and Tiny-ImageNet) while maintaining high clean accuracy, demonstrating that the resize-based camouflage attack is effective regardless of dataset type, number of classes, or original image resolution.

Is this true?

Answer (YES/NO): YES